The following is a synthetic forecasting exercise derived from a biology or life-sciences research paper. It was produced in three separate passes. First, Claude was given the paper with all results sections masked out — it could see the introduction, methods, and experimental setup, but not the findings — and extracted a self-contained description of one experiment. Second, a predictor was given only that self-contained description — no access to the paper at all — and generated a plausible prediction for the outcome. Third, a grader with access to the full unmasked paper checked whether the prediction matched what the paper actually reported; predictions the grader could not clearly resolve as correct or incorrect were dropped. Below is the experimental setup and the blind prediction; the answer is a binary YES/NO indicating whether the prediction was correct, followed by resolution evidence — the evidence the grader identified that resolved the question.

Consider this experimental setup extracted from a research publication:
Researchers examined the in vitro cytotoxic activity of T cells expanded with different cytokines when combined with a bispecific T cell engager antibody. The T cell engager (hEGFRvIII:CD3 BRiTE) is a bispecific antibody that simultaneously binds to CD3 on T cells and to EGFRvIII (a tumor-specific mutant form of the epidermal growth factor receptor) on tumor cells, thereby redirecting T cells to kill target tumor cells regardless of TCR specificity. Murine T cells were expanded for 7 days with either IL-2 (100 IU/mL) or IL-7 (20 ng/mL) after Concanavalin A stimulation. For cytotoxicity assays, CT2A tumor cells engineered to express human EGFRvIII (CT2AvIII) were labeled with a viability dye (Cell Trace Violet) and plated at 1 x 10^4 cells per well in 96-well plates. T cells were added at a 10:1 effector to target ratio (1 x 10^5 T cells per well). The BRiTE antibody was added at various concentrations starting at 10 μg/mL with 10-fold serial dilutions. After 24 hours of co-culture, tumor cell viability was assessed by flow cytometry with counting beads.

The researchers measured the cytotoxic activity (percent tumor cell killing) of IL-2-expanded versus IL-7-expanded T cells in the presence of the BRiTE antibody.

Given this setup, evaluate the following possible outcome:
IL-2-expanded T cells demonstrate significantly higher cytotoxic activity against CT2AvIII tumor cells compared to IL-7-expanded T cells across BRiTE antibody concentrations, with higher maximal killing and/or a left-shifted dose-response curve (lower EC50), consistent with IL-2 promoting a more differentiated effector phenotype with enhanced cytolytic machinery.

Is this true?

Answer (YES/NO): NO